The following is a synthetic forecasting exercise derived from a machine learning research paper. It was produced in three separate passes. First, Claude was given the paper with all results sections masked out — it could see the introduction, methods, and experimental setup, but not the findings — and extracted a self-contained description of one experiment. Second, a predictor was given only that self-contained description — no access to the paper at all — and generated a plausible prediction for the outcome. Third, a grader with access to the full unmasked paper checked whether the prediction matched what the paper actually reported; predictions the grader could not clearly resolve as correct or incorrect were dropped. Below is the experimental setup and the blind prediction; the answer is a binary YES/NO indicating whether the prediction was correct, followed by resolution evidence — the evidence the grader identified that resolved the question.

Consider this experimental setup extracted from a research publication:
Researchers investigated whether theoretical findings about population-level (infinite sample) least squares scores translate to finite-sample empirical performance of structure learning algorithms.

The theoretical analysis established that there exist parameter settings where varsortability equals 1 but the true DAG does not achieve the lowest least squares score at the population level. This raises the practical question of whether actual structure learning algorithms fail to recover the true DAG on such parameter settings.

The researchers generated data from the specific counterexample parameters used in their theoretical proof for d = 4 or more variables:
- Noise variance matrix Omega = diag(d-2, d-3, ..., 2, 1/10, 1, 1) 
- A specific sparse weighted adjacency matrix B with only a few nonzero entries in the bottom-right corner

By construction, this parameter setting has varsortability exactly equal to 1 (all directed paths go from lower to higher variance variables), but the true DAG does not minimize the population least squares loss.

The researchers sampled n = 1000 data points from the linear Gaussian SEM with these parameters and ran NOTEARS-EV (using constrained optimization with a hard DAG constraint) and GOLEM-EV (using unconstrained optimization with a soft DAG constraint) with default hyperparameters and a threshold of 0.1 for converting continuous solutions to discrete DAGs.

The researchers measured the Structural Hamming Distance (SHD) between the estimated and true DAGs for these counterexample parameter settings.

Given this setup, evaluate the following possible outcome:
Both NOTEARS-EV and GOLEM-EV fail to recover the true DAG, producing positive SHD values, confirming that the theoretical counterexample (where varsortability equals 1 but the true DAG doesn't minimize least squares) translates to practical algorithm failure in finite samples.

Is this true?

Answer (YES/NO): YES